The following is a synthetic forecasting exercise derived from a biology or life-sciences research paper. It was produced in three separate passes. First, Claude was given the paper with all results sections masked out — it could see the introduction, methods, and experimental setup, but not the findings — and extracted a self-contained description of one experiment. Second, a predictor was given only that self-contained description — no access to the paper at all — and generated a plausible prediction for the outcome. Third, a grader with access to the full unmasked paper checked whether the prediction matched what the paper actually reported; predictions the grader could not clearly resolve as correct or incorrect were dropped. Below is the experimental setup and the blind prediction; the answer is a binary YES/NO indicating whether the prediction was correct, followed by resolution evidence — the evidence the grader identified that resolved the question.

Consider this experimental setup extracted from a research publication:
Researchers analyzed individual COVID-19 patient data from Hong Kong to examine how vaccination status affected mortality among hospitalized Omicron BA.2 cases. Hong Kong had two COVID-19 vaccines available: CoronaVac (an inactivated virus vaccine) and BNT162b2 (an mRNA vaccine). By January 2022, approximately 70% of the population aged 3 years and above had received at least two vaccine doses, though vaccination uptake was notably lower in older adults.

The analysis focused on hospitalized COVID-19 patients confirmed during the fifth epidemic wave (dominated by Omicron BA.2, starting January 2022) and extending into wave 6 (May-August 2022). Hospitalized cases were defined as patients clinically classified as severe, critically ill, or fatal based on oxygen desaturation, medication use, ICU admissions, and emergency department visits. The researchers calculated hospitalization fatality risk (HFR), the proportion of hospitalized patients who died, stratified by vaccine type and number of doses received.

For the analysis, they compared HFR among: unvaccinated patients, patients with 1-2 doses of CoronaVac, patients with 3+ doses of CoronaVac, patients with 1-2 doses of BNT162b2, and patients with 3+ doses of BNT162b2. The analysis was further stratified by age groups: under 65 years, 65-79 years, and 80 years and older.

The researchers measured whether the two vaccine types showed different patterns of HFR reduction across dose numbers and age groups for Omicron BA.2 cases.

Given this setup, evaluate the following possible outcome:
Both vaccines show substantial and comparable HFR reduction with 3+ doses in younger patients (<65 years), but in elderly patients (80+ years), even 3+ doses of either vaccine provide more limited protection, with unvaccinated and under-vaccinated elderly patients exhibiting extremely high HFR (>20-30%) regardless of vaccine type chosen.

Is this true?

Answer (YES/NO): NO